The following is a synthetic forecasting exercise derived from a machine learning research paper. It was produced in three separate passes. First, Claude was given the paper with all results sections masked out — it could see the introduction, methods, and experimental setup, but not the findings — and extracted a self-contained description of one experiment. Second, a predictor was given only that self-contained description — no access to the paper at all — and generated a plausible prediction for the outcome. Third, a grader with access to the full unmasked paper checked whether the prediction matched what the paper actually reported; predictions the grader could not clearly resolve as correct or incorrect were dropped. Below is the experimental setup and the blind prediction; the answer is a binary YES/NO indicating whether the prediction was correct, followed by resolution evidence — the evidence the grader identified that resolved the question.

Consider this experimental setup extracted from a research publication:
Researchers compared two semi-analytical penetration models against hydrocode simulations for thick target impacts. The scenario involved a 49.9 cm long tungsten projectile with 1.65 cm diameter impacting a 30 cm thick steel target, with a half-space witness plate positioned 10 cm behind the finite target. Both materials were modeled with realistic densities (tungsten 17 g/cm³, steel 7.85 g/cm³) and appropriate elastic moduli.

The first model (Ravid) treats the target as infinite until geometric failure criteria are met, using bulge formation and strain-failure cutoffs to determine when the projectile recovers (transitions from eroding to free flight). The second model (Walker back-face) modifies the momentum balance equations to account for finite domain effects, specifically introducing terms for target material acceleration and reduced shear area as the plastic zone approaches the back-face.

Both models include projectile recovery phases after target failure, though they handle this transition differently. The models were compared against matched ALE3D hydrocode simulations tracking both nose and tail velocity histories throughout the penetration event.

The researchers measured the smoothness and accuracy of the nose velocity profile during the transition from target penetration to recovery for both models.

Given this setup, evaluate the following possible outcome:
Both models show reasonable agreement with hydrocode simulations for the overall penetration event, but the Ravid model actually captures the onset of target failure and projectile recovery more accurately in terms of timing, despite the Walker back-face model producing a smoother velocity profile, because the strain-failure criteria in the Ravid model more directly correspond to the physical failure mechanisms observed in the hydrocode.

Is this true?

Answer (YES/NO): NO